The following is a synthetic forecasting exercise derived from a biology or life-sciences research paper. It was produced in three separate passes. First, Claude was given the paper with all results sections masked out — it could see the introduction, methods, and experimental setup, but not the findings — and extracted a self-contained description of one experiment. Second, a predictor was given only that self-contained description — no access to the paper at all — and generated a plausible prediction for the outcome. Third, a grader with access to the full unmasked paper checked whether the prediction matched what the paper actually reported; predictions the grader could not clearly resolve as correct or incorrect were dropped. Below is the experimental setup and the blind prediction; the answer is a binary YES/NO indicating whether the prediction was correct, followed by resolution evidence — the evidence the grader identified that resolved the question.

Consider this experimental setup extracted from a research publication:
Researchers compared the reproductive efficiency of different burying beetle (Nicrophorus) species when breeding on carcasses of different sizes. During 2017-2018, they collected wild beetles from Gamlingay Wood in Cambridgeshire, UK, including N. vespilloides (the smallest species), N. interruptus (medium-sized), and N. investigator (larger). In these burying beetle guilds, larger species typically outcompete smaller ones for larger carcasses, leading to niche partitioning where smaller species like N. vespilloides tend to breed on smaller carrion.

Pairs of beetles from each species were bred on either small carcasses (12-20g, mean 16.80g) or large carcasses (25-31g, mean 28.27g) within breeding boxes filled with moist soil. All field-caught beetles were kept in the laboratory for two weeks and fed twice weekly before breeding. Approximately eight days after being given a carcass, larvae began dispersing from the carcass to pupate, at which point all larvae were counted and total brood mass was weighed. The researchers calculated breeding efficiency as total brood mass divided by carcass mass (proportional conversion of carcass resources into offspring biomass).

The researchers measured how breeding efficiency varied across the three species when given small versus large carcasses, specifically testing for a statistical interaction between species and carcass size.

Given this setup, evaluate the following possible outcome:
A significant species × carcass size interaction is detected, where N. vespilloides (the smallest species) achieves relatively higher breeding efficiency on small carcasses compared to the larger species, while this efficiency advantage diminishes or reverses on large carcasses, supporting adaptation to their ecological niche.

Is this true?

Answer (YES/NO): YES